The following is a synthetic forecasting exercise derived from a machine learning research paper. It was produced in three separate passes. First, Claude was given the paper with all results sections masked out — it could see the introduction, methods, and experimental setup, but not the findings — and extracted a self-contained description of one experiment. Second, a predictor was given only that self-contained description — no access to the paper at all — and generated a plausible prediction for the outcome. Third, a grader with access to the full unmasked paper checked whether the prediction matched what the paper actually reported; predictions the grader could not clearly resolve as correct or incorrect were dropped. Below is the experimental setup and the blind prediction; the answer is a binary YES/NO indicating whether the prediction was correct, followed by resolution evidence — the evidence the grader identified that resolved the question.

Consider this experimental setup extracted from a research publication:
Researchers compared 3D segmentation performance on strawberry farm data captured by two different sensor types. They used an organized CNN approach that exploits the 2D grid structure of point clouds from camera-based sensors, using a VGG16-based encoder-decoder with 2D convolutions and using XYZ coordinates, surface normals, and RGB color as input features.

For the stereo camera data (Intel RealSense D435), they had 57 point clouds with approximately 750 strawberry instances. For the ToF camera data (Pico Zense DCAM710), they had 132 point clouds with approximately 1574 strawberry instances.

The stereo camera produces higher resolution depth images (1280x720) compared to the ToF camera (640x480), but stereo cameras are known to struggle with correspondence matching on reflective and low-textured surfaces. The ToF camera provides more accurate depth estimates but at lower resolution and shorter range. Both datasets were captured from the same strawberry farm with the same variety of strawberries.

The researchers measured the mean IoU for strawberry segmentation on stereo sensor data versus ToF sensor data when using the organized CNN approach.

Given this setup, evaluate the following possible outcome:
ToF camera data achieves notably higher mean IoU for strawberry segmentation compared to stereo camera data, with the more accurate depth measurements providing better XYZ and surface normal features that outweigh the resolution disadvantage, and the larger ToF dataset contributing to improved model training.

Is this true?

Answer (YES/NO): NO